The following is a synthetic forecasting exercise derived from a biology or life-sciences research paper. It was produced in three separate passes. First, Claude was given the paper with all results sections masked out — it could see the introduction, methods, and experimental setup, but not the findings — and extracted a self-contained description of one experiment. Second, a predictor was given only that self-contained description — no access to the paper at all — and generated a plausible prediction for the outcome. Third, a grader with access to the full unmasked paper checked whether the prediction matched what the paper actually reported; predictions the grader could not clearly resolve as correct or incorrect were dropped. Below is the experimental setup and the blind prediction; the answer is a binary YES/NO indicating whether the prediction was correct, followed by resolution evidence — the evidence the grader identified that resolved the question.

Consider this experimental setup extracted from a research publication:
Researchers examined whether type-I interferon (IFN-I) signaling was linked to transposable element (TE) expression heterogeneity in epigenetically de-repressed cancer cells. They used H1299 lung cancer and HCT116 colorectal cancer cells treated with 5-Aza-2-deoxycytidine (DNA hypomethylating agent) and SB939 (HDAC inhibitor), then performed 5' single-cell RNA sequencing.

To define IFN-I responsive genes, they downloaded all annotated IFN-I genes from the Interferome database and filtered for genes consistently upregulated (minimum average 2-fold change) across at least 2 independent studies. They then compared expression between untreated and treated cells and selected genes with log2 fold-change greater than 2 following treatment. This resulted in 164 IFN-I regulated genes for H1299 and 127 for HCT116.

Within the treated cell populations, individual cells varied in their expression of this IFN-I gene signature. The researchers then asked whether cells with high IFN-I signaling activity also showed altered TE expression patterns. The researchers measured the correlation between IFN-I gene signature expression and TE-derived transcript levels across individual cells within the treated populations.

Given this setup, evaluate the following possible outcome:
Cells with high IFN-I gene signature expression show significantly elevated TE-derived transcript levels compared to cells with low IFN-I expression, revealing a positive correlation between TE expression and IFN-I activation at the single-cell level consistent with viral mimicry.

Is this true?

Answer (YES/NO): YES